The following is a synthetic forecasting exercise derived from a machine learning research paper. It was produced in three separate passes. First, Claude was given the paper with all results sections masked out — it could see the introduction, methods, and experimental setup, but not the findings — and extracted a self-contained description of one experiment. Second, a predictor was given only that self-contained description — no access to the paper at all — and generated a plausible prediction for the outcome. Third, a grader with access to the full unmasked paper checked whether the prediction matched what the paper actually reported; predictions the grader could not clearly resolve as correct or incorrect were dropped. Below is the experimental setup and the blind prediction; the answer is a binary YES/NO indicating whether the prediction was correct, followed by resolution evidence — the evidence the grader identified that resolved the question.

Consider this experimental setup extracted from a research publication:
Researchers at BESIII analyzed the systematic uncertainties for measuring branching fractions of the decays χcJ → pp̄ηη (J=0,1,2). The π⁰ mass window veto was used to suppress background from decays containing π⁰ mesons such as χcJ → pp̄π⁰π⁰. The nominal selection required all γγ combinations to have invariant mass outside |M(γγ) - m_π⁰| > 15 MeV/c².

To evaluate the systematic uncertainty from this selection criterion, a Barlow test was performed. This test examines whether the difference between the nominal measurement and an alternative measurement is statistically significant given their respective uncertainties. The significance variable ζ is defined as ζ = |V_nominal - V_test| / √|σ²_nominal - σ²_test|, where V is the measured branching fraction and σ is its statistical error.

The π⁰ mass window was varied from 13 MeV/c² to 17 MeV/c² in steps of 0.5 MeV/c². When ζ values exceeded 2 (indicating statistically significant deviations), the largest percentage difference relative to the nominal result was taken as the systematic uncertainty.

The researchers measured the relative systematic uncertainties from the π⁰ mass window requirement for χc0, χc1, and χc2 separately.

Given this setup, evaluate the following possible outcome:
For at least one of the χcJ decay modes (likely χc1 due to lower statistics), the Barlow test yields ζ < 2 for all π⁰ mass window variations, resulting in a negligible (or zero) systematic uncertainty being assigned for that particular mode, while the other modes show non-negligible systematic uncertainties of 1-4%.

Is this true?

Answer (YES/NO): NO